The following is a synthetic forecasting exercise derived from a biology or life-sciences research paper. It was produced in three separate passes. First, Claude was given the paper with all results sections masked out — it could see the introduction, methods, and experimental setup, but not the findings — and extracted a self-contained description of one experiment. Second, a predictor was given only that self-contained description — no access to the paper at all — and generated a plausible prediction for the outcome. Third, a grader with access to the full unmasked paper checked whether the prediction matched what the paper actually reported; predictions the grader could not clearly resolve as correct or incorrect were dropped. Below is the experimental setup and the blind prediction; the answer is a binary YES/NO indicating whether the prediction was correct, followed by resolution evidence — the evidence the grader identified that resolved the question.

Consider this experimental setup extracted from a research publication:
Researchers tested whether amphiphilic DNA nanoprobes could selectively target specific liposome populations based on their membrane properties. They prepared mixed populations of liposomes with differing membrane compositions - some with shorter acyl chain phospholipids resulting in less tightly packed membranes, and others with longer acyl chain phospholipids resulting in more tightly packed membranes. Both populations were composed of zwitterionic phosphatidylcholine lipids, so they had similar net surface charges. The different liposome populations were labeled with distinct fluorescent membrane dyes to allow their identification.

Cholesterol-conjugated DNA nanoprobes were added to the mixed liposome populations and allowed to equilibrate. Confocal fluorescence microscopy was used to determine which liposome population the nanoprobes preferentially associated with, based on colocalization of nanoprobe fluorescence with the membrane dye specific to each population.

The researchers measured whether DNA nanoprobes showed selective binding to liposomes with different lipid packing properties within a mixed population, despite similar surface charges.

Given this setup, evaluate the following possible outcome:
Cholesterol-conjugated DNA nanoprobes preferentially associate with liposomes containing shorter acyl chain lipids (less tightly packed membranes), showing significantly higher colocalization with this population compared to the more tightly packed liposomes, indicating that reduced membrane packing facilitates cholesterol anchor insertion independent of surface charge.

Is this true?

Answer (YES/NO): NO